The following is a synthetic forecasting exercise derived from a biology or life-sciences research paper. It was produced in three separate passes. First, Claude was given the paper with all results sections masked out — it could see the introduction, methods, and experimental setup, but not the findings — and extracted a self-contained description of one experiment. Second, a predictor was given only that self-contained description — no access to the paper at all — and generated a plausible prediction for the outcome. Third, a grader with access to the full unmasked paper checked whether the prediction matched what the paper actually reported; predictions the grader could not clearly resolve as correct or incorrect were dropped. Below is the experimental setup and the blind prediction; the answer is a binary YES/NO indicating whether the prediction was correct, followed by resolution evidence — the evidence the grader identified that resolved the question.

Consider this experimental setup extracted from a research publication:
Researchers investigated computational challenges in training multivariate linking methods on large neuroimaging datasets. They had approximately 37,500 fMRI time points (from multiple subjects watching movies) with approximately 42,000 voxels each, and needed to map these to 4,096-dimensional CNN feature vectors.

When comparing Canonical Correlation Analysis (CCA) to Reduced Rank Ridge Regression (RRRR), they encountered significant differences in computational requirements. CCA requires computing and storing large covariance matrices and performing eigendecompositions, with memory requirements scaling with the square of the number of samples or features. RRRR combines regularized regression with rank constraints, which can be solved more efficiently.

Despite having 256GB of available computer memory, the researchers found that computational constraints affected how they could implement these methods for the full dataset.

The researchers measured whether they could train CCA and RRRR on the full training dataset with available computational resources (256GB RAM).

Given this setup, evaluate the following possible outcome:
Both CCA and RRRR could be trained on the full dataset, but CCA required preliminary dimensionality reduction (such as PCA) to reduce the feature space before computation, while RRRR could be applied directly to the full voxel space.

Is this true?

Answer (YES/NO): NO